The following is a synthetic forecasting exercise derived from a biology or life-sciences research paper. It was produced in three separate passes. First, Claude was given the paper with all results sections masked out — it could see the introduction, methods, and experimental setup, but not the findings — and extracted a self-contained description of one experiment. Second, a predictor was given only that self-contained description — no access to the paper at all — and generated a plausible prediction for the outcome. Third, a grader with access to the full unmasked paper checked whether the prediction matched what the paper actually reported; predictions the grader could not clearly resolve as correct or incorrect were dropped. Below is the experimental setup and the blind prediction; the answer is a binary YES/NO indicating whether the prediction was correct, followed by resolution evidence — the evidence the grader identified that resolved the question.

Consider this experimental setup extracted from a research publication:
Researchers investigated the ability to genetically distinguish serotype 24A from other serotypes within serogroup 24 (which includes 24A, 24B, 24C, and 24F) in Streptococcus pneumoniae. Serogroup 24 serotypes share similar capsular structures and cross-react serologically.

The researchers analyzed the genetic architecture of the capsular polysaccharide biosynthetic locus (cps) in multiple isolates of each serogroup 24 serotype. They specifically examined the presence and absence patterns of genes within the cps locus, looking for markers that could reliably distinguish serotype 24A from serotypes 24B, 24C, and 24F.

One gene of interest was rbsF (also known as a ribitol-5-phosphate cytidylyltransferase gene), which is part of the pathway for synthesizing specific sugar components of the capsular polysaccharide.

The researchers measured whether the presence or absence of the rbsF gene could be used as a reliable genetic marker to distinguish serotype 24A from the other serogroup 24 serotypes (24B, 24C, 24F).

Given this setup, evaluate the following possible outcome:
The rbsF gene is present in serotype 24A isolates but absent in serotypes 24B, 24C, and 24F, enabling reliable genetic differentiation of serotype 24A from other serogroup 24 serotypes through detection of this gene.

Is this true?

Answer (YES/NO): NO